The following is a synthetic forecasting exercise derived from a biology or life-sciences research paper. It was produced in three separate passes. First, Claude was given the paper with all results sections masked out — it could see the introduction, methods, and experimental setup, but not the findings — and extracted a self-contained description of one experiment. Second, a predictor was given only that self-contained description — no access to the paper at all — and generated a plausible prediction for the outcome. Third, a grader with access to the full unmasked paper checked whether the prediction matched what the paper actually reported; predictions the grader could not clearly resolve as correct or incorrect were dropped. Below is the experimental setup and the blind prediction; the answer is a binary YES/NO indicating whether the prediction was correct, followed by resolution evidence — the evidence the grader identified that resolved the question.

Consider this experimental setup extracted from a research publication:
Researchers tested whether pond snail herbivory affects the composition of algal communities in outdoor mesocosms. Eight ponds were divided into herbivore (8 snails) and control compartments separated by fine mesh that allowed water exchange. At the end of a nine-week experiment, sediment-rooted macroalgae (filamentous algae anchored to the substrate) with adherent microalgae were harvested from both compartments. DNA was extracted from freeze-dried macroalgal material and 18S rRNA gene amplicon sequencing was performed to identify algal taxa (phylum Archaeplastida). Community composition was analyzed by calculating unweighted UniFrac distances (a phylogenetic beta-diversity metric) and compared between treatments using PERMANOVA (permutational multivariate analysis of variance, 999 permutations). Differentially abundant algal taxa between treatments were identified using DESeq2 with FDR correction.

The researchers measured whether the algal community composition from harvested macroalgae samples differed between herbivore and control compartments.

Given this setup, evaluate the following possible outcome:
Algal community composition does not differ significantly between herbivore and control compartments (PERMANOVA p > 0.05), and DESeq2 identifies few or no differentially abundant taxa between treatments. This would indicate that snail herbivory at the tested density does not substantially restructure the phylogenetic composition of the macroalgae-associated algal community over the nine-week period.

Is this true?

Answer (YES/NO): NO